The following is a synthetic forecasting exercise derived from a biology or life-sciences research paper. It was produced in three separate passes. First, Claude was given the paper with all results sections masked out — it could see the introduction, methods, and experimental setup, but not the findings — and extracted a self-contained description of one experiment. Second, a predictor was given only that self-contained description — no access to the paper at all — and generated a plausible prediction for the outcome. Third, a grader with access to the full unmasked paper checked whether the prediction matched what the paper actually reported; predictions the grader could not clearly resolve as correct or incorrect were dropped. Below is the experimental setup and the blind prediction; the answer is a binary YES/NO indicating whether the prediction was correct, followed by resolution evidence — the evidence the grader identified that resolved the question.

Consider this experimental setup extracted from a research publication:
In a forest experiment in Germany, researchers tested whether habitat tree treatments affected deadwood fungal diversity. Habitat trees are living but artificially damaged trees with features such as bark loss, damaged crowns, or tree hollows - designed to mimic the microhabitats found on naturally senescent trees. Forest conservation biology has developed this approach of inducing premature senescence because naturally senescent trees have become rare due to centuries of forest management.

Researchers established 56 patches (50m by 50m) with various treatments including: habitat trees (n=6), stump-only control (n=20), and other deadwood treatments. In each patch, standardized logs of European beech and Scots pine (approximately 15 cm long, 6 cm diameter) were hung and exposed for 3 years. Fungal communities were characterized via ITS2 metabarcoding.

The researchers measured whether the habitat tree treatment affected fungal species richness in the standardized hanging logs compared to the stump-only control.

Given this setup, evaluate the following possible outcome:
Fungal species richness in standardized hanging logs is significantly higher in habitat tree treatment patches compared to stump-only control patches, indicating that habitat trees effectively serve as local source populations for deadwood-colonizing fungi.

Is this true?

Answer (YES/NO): NO